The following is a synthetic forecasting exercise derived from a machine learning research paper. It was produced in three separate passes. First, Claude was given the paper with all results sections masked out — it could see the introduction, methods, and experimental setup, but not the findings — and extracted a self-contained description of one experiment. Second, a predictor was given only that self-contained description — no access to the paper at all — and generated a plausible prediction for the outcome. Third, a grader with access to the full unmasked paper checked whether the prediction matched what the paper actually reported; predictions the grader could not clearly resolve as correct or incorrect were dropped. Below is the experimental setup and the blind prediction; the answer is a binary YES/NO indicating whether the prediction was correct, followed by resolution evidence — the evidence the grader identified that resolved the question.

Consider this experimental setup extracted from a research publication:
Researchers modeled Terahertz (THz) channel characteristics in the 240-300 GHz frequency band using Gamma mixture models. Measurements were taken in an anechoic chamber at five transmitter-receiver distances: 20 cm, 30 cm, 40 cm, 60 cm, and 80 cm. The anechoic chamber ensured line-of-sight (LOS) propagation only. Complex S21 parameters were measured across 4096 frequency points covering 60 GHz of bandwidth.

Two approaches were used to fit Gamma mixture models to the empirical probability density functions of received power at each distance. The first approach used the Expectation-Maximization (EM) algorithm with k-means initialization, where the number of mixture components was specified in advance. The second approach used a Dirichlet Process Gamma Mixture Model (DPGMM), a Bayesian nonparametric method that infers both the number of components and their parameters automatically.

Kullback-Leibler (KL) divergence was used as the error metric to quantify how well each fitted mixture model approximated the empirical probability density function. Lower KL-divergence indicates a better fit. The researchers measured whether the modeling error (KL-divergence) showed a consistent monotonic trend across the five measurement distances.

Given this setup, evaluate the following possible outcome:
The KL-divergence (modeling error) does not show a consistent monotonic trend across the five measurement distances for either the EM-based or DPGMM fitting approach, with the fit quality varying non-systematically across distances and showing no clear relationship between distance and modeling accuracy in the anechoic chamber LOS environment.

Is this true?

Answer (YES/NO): NO